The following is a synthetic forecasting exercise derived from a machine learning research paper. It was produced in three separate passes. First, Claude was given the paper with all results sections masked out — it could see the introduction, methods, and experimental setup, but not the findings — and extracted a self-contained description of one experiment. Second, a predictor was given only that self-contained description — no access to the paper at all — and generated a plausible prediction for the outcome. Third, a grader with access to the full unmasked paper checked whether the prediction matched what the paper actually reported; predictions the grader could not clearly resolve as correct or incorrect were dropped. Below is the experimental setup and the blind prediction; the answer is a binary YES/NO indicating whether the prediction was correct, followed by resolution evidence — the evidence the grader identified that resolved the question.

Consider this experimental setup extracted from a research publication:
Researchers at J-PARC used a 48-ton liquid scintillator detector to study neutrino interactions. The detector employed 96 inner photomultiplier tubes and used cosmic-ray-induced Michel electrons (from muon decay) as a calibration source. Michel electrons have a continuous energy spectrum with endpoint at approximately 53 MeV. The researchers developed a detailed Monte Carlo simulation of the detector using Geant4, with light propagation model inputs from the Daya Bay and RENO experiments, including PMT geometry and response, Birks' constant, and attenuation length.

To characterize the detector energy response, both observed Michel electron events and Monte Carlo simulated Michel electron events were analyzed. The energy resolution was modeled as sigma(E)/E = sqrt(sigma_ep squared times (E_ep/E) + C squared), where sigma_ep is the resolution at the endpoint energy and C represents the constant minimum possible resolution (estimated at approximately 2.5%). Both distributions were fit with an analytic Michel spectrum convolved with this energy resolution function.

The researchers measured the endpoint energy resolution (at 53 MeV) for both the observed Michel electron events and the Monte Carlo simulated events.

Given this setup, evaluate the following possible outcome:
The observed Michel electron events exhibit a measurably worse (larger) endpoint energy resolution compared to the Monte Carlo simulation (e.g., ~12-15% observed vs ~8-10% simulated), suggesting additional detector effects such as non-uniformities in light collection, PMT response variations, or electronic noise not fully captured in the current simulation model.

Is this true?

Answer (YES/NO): NO